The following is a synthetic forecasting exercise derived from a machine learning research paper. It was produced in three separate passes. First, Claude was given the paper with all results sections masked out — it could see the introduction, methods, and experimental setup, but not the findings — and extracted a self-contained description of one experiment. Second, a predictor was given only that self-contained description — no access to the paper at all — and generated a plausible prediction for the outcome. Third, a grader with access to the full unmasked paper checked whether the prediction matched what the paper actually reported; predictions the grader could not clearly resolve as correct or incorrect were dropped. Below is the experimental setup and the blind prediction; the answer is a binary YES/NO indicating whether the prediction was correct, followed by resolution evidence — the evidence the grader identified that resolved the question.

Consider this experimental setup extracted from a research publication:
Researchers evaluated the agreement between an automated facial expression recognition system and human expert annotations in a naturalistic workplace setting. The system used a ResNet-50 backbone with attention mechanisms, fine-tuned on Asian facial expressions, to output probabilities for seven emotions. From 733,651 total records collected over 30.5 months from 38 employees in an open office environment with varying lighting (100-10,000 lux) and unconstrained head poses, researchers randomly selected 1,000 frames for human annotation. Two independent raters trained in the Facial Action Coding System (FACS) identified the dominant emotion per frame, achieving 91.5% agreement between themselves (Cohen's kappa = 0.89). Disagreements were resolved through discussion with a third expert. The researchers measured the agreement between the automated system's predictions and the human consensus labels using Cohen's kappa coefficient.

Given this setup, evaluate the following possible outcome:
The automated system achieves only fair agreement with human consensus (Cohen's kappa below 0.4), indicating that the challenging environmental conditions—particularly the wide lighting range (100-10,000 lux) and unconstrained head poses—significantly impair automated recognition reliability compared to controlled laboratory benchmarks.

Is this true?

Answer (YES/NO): NO